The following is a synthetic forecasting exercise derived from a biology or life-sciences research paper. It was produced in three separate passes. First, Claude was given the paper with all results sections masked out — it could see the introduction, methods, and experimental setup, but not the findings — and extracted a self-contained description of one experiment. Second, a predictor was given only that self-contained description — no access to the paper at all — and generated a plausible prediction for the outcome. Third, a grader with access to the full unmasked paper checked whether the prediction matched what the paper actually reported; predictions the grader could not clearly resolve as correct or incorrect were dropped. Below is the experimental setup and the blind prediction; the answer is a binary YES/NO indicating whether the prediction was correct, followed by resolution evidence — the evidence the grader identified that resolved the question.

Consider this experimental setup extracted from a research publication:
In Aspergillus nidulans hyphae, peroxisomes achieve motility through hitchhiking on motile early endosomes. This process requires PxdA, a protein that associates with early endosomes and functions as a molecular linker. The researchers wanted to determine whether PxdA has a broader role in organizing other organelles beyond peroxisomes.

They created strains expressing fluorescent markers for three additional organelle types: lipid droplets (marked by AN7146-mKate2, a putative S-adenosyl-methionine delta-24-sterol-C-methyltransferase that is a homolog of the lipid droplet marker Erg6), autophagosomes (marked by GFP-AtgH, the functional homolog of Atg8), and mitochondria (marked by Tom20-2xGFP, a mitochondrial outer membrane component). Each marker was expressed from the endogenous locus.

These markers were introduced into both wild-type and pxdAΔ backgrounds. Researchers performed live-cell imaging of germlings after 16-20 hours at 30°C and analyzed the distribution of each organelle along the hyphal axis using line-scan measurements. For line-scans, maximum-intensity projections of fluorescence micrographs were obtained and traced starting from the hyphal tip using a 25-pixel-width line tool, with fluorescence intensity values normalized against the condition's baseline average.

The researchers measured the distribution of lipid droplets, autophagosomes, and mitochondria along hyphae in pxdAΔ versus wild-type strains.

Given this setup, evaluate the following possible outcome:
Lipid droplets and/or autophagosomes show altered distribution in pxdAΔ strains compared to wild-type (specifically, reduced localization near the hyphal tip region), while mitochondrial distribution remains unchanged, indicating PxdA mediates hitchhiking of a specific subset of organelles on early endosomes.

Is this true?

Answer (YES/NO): NO